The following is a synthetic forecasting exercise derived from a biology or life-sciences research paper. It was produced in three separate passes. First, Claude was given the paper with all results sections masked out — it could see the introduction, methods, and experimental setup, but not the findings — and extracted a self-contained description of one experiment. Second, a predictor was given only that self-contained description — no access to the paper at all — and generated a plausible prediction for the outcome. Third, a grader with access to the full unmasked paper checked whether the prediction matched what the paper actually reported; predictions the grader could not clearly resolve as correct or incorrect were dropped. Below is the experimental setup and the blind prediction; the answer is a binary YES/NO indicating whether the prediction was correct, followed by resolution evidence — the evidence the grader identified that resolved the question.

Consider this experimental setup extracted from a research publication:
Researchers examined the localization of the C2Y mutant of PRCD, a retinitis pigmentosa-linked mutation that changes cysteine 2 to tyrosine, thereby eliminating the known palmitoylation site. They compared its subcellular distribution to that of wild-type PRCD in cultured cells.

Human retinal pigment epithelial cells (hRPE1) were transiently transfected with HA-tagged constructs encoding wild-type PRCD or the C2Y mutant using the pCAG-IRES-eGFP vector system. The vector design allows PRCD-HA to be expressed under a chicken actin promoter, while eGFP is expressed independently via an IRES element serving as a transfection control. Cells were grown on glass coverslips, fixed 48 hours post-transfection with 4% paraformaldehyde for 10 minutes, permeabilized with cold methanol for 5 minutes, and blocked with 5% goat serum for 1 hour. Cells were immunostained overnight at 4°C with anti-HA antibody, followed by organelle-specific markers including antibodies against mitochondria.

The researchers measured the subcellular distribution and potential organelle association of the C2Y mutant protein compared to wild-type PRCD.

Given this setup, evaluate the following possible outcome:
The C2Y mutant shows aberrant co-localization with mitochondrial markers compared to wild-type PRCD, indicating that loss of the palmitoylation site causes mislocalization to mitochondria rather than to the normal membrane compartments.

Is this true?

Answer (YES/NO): YES